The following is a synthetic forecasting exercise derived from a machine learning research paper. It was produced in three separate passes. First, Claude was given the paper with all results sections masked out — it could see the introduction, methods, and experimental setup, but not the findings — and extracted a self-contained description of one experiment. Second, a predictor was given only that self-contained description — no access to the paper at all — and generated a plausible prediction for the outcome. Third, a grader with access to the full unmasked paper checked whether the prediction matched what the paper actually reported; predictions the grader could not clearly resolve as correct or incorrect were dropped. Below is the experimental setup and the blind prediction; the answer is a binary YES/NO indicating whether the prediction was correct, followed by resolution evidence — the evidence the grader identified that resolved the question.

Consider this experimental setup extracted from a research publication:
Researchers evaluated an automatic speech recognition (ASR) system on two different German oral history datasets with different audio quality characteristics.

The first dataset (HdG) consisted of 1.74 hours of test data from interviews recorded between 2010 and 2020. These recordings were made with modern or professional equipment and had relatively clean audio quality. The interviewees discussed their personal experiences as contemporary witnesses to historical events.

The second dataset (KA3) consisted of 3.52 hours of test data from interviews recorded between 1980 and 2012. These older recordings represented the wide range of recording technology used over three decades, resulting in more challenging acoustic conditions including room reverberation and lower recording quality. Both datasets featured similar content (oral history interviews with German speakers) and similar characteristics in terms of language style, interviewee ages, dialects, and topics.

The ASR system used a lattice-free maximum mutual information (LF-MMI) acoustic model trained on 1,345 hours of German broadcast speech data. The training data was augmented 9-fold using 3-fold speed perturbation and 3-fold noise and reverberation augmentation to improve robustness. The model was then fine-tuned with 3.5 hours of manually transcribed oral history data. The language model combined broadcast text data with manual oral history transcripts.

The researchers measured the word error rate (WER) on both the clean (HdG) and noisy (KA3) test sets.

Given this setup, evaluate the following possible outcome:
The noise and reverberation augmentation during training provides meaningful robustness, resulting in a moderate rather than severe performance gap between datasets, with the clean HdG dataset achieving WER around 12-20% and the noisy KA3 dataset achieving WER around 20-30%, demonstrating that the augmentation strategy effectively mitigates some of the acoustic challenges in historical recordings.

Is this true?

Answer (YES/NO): YES